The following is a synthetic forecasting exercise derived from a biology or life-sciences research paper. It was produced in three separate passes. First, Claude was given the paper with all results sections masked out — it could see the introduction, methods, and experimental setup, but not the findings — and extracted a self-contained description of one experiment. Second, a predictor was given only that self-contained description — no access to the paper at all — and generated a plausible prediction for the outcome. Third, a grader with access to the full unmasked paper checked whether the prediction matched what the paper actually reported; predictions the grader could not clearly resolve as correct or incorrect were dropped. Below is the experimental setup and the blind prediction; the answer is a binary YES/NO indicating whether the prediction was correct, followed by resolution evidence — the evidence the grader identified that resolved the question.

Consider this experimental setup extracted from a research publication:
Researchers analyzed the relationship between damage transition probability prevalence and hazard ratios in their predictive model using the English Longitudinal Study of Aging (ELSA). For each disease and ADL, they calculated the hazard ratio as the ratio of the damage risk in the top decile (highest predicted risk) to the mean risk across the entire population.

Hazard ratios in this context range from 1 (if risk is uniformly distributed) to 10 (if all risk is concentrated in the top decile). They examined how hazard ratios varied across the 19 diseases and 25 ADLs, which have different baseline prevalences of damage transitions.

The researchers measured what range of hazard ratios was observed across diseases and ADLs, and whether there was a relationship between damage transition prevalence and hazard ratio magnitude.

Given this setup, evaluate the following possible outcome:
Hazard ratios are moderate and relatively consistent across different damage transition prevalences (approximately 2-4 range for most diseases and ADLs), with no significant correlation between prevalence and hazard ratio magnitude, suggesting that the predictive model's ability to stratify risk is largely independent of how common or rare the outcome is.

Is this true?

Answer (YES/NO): NO